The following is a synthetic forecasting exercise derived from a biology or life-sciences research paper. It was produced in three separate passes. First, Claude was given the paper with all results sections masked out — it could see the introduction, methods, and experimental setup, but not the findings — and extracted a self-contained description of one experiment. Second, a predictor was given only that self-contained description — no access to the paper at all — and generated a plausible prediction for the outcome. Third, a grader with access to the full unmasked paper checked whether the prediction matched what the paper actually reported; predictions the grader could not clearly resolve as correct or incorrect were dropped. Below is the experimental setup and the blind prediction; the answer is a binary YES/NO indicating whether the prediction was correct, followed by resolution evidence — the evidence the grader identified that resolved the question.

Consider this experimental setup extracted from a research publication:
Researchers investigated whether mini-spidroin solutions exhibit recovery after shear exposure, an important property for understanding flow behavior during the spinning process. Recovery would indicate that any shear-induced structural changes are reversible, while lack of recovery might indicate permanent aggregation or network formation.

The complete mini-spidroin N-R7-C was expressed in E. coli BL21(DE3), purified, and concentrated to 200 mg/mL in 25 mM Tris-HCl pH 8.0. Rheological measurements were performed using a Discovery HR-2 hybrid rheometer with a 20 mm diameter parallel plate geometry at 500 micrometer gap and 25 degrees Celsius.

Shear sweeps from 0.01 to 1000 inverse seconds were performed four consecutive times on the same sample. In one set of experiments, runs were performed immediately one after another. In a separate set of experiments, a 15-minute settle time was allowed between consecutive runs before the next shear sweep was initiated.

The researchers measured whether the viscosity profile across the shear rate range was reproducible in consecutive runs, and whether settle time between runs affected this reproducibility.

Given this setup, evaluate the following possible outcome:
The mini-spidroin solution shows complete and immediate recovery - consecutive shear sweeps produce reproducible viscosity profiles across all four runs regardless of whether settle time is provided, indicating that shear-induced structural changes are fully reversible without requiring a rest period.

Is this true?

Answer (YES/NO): YES